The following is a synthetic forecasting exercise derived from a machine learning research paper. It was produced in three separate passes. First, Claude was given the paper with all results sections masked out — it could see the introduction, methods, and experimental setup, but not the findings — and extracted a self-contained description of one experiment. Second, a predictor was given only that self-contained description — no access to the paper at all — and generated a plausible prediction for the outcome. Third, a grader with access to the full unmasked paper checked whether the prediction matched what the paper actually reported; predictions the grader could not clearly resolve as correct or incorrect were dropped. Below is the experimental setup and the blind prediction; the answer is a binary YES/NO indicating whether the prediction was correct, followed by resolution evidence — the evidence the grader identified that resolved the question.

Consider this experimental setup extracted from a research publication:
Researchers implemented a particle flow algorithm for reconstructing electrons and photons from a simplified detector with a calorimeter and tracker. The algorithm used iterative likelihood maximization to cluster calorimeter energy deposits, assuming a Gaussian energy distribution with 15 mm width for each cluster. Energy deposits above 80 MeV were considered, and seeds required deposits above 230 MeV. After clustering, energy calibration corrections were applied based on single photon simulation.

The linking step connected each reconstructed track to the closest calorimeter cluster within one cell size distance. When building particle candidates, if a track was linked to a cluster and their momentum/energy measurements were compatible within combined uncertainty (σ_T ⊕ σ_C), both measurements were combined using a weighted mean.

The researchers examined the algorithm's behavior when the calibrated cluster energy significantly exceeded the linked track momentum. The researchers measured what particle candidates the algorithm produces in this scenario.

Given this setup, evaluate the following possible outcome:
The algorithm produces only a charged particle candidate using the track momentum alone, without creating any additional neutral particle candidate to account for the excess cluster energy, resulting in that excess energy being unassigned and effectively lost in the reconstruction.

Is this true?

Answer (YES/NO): NO